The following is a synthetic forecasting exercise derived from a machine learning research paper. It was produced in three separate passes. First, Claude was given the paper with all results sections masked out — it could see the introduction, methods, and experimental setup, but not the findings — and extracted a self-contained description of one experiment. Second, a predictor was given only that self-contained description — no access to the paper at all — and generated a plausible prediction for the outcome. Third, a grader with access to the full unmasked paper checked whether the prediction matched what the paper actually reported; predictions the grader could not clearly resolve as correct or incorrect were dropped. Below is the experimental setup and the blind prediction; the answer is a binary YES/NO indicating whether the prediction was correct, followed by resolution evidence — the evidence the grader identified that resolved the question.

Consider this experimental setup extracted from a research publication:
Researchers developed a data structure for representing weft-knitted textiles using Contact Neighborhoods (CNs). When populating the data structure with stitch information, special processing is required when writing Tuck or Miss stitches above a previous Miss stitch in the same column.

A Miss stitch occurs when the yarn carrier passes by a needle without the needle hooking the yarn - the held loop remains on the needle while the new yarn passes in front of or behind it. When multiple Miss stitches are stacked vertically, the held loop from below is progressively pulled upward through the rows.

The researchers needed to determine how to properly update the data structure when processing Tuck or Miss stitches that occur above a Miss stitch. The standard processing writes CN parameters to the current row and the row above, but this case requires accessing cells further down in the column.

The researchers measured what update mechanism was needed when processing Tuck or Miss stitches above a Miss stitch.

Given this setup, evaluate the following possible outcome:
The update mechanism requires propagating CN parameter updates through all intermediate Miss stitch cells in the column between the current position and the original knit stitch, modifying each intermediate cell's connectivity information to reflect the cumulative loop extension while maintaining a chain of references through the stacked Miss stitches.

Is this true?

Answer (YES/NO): NO